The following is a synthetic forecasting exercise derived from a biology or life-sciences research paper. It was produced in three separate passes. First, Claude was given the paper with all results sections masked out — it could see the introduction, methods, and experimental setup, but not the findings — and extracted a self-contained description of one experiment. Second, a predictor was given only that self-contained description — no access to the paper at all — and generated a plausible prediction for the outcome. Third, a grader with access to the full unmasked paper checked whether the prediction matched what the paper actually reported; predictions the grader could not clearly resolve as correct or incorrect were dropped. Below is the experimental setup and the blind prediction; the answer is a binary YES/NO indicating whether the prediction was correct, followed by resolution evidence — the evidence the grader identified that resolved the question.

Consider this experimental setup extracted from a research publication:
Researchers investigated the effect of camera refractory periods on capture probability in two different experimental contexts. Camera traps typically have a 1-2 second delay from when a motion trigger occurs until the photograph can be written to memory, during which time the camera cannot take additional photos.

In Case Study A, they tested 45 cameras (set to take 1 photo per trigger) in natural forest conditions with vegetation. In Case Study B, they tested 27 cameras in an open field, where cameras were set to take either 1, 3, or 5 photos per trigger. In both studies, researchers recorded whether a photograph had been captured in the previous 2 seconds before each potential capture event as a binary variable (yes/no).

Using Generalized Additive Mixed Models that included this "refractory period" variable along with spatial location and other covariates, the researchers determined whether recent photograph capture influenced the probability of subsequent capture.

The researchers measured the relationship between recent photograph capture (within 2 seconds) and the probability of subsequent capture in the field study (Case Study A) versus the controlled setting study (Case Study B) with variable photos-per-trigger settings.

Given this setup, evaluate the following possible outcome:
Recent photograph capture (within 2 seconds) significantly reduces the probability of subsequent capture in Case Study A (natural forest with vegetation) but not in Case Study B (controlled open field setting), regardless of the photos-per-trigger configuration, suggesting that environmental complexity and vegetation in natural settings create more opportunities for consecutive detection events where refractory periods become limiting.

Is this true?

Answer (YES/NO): NO